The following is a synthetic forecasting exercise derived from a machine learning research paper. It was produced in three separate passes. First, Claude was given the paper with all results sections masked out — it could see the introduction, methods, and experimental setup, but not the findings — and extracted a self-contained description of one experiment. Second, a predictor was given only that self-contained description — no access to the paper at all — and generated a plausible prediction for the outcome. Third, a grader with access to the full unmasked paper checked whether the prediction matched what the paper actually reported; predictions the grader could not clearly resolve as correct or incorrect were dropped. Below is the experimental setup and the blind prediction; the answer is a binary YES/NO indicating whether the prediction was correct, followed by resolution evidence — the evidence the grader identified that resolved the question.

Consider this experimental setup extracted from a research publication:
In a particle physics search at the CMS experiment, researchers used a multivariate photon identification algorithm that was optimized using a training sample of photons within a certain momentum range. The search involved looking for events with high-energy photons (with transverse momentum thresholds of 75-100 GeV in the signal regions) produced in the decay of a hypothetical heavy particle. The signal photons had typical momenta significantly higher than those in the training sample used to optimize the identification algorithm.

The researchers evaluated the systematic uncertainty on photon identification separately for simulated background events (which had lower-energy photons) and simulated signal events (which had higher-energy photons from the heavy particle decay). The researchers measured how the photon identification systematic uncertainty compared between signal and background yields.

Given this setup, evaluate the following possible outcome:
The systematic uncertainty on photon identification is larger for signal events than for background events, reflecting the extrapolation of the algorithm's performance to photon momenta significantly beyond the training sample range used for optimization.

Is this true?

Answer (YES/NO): YES